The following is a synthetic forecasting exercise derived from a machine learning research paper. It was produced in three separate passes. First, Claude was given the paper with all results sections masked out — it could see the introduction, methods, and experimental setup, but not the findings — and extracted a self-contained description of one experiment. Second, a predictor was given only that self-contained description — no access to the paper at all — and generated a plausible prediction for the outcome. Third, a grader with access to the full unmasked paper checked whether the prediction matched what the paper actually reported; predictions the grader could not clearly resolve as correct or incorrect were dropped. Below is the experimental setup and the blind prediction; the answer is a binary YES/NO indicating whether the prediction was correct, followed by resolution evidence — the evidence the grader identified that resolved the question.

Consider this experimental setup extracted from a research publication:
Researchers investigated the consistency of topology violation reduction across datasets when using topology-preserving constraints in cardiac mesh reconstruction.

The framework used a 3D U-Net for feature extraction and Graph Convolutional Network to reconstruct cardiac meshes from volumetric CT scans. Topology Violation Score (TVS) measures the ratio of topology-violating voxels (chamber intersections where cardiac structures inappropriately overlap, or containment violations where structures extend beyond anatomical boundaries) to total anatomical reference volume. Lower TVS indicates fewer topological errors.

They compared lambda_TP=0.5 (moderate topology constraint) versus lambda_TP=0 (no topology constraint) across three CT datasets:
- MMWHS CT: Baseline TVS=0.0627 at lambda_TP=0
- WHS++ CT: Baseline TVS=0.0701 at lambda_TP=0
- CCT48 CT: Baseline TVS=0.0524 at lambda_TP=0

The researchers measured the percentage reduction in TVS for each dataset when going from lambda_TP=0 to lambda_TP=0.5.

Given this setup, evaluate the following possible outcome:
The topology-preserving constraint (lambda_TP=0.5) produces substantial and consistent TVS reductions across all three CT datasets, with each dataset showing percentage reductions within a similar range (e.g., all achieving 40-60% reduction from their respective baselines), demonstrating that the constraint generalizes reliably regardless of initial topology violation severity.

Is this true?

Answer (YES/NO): NO